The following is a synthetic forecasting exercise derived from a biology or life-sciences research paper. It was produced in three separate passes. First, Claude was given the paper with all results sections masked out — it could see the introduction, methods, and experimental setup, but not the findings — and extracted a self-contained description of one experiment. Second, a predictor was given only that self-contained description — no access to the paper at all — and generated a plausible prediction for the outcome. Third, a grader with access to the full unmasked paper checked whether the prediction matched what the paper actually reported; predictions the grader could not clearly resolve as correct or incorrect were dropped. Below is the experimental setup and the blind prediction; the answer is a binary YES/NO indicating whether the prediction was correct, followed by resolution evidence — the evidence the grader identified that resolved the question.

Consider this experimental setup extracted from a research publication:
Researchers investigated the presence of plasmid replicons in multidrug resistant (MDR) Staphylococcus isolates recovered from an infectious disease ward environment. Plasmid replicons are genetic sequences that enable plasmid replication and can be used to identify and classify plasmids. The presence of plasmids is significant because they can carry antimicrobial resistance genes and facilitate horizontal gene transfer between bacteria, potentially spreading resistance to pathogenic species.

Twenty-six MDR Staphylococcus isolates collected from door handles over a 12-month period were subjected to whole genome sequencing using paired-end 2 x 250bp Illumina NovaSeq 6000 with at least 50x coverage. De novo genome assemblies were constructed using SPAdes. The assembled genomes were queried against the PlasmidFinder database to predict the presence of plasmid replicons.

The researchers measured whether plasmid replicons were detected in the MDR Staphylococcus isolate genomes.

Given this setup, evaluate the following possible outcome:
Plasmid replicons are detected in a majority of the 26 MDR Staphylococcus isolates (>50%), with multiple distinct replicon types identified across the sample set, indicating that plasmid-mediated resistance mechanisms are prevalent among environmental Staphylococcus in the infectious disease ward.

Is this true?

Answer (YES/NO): YES